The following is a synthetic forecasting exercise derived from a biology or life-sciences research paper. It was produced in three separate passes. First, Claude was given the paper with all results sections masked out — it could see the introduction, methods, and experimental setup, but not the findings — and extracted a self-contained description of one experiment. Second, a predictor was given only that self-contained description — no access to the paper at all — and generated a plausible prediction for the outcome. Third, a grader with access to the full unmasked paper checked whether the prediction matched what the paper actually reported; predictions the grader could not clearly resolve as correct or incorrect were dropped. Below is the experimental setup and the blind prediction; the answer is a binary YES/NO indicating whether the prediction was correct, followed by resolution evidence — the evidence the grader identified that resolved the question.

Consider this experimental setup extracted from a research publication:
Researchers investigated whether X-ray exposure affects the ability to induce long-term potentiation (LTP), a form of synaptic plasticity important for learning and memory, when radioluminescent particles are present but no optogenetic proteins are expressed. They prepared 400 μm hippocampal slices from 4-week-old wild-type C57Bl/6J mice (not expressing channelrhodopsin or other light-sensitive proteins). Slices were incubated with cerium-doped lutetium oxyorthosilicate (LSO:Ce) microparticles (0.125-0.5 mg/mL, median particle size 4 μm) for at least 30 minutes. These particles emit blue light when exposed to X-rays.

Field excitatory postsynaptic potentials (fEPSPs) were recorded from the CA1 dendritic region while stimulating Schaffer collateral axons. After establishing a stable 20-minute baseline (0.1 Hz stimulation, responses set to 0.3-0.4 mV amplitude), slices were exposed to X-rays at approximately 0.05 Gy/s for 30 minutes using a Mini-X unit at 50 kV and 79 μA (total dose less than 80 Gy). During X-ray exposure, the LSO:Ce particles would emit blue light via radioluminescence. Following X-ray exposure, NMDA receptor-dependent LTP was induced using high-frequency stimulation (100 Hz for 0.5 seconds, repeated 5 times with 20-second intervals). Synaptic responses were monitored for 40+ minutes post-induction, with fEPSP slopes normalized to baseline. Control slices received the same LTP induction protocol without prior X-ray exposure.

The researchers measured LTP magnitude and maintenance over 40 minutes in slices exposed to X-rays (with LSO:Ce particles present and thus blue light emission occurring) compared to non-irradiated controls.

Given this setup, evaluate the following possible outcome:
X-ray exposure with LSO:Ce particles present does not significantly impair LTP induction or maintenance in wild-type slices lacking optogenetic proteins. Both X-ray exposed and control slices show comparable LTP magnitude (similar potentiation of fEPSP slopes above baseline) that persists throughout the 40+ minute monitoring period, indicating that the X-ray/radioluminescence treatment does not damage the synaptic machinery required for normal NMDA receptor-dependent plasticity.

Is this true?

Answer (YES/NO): YES